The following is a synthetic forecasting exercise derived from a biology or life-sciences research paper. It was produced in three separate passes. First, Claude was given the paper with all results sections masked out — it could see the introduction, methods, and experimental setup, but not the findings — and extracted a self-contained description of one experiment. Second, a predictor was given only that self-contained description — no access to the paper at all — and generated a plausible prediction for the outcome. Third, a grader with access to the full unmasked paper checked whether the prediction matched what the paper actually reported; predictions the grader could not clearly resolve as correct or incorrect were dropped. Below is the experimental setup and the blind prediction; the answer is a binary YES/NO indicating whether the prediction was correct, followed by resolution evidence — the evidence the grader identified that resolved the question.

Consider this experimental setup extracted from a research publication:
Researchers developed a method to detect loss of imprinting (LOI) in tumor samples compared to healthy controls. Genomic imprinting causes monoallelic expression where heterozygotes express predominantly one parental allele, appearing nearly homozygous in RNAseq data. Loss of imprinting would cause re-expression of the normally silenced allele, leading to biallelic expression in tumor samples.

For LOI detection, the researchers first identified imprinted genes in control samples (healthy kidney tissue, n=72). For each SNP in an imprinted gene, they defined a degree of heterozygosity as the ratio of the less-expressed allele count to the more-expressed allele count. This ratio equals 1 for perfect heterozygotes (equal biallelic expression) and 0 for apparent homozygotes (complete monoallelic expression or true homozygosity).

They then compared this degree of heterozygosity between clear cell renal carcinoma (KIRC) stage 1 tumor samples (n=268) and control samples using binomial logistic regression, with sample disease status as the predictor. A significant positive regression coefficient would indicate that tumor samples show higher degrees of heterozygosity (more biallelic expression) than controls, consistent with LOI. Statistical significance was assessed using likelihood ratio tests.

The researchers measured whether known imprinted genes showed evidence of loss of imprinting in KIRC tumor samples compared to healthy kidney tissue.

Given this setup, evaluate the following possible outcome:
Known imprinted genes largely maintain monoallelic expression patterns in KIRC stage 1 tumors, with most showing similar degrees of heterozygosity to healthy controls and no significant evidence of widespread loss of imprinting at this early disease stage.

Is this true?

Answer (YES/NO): NO